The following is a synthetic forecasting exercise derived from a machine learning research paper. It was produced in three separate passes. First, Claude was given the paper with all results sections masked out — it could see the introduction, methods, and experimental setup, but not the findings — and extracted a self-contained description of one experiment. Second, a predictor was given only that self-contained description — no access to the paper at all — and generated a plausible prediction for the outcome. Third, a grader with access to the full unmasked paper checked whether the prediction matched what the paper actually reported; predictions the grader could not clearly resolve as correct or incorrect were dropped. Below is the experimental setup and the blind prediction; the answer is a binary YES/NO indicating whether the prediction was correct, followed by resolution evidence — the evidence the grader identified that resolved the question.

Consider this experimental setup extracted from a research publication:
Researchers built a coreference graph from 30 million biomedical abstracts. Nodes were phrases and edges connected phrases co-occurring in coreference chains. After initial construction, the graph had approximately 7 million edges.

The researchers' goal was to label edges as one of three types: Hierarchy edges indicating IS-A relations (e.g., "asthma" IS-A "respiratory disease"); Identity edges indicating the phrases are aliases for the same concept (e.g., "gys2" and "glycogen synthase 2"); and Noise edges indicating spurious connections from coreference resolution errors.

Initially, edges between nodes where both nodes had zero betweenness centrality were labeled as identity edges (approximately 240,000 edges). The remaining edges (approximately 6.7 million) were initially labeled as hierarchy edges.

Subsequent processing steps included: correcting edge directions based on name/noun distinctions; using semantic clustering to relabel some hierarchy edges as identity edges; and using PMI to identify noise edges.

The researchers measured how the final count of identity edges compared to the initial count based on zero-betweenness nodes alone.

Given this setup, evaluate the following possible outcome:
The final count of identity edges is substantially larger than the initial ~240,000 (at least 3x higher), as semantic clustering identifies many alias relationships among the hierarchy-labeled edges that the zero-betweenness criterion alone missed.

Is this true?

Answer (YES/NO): NO